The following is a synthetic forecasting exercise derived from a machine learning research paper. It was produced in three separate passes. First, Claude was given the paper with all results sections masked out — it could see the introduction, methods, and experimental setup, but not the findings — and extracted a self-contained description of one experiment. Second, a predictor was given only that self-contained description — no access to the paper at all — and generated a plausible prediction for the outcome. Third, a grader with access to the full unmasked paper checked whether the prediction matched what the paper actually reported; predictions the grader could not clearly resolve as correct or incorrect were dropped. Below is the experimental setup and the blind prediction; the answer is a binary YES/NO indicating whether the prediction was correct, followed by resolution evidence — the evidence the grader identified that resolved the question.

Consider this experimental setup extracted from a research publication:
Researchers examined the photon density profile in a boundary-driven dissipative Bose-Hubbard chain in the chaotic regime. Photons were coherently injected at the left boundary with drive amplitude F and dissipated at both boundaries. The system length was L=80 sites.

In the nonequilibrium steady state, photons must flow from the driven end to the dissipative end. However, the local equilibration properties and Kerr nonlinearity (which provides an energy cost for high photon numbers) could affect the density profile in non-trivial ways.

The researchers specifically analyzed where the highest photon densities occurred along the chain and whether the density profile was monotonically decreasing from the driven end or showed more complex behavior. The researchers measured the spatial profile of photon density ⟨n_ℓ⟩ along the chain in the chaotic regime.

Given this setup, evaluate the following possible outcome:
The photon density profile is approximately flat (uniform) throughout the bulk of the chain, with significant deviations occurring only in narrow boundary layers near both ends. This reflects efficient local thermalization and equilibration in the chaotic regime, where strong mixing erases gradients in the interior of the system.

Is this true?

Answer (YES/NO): NO